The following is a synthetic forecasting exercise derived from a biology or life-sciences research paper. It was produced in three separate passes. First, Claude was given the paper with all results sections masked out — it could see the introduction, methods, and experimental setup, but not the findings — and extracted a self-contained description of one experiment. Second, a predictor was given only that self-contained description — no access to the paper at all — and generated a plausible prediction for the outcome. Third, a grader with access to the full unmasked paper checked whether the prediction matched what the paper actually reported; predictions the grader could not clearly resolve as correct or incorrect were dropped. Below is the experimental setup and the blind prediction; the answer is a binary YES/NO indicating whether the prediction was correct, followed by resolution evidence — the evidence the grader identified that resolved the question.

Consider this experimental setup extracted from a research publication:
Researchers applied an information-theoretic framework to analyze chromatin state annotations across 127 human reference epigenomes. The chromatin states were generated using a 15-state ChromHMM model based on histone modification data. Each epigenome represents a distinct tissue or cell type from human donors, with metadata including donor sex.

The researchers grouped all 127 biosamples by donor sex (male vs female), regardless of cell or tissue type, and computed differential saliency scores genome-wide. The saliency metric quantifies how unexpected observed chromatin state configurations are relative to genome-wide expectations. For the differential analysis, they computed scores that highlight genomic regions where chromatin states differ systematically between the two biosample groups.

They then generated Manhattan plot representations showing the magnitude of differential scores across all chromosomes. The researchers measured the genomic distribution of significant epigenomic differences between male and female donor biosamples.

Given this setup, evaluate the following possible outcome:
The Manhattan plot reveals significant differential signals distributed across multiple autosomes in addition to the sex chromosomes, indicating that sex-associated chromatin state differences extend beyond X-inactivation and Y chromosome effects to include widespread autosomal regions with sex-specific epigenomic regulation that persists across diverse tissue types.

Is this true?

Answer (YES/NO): NO